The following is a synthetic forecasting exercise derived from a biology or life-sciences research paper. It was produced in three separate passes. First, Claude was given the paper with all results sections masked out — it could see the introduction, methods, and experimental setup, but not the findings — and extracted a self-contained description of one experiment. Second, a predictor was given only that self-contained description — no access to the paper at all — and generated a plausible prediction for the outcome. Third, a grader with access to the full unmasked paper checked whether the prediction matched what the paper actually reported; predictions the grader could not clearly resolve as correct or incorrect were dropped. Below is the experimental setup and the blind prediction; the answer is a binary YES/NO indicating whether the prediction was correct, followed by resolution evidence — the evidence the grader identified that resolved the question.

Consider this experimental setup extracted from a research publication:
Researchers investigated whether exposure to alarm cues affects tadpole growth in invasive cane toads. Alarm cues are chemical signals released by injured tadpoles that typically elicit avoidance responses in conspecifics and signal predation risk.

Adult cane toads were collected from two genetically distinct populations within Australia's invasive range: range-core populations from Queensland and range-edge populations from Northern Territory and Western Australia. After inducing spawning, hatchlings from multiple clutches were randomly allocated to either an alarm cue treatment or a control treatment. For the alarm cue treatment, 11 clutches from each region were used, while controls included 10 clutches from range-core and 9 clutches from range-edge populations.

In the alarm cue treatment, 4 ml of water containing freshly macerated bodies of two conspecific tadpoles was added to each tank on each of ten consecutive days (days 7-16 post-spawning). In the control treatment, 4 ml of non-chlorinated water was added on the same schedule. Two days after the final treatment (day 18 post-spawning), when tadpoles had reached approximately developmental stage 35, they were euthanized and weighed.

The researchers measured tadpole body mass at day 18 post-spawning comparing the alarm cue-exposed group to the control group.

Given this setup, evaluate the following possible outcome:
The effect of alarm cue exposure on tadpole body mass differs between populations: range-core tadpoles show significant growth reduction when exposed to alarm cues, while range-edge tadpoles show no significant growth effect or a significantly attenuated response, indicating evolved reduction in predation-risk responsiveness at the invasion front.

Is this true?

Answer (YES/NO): NO